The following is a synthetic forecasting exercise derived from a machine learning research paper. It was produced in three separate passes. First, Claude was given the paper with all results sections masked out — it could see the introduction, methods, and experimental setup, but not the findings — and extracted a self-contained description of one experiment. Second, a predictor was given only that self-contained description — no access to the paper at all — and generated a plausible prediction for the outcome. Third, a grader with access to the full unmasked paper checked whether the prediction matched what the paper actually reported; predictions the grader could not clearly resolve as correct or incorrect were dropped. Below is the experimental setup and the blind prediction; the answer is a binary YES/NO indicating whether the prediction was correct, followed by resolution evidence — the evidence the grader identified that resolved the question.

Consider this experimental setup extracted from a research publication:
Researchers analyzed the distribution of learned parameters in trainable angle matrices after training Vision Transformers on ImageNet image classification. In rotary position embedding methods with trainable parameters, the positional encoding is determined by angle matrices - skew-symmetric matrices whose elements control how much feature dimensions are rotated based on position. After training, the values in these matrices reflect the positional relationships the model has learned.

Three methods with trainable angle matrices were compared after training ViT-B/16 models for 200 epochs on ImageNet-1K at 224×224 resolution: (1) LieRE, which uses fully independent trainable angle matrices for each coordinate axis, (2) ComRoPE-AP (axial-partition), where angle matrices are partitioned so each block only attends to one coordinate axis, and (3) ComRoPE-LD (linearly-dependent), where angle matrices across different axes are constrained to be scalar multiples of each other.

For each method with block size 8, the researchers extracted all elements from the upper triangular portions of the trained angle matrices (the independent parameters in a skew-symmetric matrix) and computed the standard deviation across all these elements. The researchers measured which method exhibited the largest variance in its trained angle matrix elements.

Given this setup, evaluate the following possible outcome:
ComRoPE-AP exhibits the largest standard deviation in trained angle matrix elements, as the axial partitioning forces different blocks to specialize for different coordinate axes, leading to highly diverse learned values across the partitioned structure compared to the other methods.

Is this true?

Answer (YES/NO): NO